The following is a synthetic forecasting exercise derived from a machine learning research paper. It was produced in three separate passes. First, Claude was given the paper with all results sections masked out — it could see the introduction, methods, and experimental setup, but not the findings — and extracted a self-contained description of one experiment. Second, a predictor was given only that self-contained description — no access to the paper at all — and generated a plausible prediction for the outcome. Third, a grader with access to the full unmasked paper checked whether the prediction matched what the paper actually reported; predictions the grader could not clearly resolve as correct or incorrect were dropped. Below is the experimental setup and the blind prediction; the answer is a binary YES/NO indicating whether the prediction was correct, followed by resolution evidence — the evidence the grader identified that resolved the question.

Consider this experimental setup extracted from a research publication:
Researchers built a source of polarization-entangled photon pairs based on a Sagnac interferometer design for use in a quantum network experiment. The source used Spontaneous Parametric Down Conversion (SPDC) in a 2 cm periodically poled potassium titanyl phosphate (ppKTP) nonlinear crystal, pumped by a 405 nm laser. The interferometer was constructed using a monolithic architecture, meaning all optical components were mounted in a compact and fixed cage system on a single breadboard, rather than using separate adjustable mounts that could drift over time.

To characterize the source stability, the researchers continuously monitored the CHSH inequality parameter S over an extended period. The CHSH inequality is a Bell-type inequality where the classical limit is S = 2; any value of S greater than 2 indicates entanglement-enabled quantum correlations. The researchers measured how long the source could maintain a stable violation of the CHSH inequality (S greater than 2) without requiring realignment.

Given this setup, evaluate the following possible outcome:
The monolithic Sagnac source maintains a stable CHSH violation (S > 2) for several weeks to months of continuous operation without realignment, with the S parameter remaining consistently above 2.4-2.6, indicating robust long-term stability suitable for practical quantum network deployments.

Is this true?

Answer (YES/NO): NO